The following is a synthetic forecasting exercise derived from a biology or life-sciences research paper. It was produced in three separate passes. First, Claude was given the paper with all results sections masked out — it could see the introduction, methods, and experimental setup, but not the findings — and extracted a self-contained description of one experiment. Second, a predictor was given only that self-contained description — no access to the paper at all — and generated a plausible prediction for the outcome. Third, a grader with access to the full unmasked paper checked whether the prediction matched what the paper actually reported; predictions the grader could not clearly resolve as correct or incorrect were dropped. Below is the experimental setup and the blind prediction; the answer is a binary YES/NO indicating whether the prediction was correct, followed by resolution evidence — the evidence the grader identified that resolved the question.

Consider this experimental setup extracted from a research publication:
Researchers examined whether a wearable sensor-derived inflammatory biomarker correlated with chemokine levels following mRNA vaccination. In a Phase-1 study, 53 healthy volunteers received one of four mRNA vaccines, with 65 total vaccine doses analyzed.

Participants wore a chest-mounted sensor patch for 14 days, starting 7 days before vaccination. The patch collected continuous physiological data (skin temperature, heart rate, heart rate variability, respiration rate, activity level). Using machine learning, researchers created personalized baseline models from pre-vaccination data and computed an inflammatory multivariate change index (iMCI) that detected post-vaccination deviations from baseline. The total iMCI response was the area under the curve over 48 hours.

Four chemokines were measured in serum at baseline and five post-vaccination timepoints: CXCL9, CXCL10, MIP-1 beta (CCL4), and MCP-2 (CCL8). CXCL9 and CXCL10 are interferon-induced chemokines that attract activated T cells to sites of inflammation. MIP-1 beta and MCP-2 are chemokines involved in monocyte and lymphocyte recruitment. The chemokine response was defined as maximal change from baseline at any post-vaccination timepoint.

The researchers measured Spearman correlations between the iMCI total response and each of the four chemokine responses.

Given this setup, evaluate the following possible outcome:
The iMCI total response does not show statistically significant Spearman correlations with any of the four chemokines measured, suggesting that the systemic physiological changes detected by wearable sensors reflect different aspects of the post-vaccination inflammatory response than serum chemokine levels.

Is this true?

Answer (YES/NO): NO